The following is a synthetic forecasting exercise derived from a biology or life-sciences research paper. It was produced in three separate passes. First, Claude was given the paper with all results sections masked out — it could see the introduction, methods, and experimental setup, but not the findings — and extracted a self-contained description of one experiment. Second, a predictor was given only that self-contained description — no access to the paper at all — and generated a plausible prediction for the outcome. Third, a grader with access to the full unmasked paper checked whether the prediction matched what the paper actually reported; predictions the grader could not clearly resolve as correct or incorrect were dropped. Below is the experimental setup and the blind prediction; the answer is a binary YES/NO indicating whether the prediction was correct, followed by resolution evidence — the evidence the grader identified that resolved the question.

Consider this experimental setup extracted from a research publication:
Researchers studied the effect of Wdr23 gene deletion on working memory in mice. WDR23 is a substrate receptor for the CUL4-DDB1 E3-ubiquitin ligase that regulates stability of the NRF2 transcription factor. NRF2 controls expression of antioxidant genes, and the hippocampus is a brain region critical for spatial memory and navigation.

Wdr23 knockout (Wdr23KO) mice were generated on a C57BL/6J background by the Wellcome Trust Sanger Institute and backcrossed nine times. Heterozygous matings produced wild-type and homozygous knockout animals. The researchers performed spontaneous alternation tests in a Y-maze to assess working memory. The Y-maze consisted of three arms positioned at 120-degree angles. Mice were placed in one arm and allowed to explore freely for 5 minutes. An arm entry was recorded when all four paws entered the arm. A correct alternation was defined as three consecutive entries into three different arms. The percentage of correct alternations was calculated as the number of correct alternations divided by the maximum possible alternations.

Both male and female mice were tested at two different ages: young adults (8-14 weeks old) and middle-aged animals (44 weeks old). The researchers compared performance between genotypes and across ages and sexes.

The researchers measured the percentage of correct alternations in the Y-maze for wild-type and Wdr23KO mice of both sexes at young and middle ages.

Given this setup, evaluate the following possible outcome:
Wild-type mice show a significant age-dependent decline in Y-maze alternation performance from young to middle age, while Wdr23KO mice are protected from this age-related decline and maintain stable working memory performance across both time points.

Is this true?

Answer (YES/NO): NO